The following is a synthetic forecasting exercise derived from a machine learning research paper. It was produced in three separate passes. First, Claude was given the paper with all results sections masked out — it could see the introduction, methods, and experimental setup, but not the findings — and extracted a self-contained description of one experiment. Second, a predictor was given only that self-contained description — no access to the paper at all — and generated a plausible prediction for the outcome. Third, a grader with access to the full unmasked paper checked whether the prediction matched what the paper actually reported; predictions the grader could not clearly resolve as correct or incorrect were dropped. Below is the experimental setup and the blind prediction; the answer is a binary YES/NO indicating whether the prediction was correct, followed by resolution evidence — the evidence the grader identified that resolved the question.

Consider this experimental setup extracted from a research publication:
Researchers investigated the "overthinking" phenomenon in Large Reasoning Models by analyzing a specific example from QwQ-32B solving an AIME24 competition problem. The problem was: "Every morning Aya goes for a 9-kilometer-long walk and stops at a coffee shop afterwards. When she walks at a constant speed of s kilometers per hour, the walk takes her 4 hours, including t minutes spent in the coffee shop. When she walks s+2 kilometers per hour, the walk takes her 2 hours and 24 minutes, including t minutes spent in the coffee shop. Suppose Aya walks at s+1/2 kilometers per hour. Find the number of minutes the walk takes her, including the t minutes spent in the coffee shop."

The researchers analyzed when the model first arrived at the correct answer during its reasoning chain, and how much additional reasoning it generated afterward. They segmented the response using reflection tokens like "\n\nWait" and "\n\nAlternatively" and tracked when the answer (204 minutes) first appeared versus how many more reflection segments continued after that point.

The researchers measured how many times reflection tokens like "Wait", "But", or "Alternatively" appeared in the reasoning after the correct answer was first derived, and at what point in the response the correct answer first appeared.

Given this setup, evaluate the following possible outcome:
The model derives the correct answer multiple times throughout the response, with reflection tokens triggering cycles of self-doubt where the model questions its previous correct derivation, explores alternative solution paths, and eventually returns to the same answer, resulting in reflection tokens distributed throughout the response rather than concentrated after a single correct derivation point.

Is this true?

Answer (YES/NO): NO